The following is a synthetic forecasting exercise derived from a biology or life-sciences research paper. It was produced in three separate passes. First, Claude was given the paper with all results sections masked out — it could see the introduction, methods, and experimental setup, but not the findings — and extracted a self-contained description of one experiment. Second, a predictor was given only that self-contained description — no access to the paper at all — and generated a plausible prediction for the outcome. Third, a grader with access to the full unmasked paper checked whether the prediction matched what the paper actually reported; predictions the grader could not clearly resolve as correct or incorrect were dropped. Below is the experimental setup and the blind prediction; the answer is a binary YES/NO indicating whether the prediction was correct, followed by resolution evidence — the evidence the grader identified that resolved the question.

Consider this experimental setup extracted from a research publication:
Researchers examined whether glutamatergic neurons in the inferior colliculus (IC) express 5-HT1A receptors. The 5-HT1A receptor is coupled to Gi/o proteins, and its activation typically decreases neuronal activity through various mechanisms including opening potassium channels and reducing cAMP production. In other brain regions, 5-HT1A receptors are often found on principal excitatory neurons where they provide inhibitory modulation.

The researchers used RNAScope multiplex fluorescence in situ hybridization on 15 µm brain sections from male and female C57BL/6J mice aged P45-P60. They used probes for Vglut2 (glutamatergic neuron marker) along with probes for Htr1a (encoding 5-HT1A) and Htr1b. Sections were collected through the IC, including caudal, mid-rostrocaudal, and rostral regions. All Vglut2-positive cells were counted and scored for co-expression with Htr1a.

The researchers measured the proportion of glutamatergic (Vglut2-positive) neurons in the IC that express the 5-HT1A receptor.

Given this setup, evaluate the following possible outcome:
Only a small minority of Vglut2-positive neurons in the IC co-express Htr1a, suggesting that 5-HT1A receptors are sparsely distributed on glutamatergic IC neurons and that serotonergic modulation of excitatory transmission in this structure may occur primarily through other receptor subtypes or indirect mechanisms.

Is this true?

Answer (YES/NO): NO